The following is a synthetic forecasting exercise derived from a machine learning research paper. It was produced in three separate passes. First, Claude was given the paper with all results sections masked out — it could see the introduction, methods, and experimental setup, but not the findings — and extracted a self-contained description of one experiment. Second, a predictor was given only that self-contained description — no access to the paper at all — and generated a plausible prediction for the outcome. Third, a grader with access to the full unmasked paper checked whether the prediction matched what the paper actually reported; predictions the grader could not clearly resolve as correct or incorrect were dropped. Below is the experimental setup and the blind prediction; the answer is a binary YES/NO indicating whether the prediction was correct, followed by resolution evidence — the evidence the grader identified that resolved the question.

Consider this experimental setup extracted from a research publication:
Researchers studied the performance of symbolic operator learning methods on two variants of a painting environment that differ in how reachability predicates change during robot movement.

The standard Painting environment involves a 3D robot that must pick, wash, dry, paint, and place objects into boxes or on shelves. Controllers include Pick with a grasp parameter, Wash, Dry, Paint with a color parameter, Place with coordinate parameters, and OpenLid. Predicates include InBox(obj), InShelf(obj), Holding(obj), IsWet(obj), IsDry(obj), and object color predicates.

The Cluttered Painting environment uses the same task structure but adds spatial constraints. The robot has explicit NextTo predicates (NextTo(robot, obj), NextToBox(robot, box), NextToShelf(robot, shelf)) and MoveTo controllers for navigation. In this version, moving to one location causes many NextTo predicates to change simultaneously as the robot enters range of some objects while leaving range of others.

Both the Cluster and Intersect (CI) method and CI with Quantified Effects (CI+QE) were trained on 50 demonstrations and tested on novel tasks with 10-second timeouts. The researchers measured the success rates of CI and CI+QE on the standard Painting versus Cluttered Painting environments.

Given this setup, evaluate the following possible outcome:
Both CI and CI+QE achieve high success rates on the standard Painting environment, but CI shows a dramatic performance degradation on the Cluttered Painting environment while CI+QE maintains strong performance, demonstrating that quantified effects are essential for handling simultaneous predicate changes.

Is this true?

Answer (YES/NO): NO